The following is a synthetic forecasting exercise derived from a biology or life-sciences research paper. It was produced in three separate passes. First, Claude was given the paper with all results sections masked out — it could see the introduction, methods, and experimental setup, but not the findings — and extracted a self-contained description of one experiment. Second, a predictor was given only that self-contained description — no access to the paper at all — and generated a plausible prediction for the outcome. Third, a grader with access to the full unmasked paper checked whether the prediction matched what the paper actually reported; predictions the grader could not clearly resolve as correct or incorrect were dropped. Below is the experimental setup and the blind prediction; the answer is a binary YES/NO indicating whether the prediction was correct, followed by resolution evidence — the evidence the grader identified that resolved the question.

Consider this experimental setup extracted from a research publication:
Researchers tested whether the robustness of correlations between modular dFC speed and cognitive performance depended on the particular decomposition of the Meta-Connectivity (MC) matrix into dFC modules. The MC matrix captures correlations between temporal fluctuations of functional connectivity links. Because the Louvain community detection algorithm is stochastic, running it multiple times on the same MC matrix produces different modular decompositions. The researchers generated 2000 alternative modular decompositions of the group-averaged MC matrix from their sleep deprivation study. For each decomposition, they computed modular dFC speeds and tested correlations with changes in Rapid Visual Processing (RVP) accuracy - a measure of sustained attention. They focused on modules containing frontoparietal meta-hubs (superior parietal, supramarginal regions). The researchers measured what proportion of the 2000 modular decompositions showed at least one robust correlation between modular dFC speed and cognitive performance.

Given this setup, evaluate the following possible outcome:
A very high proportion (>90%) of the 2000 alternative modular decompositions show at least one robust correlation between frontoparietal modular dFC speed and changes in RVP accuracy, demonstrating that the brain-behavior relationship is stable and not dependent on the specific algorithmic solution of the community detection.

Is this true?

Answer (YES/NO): NO